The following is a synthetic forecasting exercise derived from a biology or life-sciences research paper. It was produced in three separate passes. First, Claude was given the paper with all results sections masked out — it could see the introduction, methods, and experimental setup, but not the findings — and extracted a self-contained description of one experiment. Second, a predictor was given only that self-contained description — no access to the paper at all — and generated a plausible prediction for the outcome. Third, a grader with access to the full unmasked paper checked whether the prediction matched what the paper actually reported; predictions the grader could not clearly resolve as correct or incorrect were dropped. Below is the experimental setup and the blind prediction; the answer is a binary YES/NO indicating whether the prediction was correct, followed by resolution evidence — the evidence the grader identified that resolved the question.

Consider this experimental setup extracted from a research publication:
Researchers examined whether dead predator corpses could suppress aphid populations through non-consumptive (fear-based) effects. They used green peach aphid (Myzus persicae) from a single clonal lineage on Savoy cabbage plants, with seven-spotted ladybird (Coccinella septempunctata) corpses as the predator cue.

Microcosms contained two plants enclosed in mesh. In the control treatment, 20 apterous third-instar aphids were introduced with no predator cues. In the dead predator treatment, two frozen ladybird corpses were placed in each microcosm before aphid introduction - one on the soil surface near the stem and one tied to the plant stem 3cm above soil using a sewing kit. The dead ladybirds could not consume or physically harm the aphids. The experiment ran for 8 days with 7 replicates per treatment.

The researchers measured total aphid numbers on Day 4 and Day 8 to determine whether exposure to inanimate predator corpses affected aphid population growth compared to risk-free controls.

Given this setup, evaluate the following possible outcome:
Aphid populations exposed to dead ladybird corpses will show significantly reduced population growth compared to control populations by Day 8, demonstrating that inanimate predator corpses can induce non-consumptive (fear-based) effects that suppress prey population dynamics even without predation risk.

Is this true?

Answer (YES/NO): YES